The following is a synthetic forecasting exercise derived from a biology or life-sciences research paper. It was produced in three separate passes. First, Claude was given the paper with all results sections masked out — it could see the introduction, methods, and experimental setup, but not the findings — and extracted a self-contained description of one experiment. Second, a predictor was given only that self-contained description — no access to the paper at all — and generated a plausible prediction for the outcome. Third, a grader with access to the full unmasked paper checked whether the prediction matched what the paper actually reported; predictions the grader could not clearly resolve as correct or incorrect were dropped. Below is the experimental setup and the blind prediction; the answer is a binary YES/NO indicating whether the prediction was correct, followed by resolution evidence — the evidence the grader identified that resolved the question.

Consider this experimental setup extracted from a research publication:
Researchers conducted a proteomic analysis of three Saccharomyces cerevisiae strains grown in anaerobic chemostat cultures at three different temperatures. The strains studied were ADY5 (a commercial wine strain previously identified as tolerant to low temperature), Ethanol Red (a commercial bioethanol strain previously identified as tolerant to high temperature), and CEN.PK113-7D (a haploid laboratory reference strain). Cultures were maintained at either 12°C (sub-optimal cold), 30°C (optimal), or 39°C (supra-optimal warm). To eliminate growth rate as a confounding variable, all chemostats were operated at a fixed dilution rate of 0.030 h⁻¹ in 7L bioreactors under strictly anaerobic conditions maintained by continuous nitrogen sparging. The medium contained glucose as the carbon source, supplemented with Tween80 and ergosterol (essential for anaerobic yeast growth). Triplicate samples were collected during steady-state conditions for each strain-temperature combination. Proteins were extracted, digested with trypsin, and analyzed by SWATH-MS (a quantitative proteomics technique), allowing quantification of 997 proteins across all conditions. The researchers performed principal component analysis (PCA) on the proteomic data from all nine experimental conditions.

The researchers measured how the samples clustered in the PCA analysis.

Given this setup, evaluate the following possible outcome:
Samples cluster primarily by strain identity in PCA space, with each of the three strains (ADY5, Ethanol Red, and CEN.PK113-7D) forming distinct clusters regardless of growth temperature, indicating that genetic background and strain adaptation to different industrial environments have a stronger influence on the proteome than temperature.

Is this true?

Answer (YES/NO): NO